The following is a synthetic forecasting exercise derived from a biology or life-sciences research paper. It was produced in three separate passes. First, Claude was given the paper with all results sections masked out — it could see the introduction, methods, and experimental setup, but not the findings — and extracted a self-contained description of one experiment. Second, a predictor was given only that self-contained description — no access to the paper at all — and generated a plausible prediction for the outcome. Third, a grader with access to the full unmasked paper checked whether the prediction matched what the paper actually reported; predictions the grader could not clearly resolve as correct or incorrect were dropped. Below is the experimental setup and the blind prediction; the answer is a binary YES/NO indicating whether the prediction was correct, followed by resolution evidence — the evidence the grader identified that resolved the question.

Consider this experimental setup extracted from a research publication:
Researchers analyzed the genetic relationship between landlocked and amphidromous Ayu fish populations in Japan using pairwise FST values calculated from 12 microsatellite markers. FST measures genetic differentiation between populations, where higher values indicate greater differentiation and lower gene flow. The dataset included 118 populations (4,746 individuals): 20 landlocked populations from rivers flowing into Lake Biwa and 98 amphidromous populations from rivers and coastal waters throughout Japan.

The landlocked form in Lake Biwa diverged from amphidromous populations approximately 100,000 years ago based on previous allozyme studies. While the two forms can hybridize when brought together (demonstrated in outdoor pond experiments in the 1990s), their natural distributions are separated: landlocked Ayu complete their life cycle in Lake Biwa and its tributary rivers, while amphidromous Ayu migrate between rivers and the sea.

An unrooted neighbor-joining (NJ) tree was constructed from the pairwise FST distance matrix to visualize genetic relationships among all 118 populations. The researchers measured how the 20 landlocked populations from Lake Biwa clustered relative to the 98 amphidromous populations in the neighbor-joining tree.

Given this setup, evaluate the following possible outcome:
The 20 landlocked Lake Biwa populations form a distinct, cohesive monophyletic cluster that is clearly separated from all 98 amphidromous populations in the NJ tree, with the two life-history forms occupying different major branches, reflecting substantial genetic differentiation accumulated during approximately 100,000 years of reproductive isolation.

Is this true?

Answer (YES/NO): NO